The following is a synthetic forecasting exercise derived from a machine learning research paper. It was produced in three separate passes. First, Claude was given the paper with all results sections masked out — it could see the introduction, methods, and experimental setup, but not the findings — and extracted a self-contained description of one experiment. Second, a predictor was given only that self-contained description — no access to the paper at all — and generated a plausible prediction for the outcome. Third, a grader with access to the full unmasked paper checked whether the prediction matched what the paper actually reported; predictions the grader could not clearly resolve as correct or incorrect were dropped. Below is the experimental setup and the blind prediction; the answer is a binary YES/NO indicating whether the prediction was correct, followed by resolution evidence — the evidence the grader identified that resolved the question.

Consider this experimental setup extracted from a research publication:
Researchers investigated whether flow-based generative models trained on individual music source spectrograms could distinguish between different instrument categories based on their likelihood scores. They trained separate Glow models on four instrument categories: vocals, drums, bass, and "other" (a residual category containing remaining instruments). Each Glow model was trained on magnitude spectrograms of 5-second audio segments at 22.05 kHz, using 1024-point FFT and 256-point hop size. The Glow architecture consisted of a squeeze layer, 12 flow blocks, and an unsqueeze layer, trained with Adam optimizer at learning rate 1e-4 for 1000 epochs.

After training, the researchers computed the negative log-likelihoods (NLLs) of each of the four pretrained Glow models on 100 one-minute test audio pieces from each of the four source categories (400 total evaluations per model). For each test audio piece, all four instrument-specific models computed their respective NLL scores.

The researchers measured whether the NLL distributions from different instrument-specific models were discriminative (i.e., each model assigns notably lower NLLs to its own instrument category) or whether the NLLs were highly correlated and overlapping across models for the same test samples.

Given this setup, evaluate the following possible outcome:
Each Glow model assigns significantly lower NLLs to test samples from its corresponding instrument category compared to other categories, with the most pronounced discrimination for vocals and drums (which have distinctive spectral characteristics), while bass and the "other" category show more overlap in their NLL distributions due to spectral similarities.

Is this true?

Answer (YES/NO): NO